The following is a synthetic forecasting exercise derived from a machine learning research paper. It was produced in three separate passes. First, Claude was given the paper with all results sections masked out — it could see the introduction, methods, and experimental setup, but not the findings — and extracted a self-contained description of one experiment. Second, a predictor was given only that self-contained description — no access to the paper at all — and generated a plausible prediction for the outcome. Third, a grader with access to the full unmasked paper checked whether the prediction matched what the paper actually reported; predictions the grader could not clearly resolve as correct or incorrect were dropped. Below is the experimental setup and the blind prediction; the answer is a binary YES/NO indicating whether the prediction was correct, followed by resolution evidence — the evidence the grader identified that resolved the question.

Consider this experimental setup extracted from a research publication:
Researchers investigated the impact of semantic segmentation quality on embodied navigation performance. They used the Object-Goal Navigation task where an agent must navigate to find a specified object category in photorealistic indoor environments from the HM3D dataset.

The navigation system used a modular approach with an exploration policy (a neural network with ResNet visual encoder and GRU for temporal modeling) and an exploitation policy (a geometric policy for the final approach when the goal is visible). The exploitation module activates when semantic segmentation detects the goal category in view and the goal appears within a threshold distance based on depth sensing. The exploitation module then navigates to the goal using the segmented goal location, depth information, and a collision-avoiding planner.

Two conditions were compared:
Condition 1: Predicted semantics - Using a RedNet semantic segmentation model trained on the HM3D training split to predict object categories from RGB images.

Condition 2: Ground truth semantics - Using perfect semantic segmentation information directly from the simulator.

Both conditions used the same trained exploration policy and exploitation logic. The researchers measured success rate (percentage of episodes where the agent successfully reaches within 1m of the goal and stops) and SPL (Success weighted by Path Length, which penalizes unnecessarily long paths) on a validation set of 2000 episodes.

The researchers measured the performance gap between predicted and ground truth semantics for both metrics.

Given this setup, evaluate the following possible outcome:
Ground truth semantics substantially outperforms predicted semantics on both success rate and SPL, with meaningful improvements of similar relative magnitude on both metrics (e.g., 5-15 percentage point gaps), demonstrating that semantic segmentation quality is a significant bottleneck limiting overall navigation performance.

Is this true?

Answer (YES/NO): NO